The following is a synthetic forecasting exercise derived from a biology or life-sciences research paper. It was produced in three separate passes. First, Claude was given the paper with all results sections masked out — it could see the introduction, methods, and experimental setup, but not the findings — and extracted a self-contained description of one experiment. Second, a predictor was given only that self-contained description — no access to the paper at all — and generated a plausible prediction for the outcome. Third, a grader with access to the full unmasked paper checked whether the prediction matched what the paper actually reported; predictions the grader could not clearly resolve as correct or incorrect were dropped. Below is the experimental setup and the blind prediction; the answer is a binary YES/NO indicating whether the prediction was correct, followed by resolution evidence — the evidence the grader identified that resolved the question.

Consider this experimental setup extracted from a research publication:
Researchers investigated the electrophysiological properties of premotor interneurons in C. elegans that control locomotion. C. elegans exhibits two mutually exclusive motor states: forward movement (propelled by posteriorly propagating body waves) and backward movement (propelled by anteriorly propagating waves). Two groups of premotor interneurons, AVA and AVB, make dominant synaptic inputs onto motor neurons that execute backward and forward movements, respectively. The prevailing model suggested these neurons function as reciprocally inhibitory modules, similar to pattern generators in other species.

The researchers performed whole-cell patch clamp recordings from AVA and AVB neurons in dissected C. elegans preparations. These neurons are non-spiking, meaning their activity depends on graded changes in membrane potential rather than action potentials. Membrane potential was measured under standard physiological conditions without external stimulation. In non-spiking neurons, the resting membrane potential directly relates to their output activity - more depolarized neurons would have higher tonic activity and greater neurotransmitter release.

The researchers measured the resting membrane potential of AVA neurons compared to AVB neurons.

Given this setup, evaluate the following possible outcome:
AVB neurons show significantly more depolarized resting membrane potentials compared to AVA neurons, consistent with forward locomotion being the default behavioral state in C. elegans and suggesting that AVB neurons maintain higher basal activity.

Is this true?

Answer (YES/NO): NO